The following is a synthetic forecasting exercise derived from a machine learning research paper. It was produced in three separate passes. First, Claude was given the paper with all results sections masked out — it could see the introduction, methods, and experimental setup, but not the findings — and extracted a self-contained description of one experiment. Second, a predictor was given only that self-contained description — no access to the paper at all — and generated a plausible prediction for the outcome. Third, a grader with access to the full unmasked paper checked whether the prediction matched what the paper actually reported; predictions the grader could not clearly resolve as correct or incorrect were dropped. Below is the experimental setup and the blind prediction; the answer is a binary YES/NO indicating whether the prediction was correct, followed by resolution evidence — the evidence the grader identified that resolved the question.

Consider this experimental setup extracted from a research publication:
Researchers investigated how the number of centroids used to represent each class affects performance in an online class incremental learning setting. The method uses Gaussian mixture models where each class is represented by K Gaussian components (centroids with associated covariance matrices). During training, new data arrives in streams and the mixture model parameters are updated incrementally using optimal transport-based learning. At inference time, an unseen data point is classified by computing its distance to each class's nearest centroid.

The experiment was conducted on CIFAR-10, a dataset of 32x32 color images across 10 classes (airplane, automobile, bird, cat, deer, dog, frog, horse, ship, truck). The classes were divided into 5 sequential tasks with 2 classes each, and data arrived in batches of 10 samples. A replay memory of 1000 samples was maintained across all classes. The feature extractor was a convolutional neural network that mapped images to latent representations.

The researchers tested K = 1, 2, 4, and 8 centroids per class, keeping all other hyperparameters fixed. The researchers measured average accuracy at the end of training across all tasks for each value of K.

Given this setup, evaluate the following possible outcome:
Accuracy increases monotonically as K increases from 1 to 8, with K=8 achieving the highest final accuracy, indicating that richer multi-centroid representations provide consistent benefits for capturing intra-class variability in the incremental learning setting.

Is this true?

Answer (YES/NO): NO